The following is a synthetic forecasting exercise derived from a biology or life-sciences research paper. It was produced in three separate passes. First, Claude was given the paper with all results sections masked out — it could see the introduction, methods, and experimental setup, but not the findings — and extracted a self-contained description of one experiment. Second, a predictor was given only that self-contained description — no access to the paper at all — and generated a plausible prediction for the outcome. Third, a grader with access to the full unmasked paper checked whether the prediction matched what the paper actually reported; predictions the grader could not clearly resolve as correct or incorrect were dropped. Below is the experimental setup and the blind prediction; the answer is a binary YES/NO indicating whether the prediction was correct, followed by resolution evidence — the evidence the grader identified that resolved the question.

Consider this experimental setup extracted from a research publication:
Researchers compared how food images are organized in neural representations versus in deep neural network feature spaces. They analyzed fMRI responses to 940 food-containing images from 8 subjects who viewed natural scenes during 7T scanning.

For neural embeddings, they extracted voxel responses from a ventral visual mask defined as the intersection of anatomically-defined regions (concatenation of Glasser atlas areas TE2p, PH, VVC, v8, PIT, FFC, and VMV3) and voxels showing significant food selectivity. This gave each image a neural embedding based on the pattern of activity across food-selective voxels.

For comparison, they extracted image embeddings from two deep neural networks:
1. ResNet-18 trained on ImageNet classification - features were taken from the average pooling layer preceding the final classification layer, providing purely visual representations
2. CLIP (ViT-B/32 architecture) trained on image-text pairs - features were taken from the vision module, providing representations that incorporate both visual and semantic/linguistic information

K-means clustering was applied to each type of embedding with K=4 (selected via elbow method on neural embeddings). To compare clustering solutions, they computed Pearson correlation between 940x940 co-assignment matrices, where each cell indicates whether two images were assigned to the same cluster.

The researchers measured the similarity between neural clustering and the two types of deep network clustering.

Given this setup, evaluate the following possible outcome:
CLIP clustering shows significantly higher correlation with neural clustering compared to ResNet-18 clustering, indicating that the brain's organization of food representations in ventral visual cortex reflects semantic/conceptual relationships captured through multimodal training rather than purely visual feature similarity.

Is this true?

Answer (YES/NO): NO